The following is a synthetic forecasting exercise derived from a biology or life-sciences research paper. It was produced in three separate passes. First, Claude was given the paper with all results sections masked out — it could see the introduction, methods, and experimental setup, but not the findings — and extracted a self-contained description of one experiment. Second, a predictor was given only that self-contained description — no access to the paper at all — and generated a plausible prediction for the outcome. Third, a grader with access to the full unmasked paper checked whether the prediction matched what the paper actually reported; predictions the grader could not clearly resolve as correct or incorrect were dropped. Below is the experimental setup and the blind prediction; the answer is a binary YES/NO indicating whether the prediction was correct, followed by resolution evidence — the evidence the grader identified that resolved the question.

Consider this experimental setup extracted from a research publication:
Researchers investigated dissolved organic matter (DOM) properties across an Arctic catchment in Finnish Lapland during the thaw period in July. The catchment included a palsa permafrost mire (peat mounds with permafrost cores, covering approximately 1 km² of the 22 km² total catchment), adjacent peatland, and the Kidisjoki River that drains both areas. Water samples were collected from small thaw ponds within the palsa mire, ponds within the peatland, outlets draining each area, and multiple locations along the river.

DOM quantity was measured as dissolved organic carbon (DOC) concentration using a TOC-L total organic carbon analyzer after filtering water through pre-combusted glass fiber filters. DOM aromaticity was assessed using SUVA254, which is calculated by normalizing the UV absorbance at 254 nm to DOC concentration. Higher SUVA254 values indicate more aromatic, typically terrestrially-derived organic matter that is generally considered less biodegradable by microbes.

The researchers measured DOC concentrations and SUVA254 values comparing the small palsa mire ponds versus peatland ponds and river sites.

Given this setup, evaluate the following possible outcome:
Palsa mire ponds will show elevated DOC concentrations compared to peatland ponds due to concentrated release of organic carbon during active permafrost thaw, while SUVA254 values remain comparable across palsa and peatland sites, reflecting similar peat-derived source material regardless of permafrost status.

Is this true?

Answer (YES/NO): NO